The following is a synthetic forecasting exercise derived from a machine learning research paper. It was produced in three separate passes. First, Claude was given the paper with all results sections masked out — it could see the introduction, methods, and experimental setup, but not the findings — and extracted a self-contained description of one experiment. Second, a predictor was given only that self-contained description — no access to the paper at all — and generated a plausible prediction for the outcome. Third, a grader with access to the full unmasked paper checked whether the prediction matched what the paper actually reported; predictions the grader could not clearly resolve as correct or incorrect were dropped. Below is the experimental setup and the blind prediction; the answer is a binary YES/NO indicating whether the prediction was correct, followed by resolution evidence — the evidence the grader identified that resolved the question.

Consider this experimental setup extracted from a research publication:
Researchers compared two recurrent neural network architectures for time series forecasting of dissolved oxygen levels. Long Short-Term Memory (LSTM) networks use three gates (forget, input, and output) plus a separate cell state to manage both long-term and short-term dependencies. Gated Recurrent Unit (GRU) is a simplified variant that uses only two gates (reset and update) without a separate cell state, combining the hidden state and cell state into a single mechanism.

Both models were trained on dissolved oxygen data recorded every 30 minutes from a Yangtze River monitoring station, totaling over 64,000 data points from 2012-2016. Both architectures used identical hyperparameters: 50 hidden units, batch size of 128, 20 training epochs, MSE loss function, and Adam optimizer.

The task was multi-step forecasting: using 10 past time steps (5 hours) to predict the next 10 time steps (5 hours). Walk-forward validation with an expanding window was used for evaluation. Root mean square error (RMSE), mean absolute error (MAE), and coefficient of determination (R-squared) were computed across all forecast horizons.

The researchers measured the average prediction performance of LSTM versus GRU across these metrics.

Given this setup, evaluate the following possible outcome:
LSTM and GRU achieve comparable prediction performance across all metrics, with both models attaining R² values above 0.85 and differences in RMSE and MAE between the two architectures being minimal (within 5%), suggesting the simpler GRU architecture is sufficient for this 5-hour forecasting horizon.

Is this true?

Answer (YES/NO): NO